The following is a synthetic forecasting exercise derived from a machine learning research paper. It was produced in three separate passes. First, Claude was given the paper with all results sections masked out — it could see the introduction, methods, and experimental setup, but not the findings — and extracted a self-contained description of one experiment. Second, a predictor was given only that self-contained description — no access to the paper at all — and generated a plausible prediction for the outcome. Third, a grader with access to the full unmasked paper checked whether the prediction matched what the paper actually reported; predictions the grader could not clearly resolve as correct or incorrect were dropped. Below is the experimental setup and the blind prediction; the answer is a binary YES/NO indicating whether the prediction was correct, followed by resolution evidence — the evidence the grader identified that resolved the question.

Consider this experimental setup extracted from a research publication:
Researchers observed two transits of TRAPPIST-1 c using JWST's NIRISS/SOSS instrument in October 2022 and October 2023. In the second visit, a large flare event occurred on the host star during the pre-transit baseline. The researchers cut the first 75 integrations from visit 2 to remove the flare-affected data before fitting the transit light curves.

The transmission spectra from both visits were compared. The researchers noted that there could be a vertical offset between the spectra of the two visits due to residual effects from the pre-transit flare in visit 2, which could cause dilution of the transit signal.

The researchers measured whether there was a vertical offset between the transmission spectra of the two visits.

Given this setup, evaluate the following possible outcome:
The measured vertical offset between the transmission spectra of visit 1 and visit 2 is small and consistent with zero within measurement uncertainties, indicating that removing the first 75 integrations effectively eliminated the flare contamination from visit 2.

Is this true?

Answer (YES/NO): NO